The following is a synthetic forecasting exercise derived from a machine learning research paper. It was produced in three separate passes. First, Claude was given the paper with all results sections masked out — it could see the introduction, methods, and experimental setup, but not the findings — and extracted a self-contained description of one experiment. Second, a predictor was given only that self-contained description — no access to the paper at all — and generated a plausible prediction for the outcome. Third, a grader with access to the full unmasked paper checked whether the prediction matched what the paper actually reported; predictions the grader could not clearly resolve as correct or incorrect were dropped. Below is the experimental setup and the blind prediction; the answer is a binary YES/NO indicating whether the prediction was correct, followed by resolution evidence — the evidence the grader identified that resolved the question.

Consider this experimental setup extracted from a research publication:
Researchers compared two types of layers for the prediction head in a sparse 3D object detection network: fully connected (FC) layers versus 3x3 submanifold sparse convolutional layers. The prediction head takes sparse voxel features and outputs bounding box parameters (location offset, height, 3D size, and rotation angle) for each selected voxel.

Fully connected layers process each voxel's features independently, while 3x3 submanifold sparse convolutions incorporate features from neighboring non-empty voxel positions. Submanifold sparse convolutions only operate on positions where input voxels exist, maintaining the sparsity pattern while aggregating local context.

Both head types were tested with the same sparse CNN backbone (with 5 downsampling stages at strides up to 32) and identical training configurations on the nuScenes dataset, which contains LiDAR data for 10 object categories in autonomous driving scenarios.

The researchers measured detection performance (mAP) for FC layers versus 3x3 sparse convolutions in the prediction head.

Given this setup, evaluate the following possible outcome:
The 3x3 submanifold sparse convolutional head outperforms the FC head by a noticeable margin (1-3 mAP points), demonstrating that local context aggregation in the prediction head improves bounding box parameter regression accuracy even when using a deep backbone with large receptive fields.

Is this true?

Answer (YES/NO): NO